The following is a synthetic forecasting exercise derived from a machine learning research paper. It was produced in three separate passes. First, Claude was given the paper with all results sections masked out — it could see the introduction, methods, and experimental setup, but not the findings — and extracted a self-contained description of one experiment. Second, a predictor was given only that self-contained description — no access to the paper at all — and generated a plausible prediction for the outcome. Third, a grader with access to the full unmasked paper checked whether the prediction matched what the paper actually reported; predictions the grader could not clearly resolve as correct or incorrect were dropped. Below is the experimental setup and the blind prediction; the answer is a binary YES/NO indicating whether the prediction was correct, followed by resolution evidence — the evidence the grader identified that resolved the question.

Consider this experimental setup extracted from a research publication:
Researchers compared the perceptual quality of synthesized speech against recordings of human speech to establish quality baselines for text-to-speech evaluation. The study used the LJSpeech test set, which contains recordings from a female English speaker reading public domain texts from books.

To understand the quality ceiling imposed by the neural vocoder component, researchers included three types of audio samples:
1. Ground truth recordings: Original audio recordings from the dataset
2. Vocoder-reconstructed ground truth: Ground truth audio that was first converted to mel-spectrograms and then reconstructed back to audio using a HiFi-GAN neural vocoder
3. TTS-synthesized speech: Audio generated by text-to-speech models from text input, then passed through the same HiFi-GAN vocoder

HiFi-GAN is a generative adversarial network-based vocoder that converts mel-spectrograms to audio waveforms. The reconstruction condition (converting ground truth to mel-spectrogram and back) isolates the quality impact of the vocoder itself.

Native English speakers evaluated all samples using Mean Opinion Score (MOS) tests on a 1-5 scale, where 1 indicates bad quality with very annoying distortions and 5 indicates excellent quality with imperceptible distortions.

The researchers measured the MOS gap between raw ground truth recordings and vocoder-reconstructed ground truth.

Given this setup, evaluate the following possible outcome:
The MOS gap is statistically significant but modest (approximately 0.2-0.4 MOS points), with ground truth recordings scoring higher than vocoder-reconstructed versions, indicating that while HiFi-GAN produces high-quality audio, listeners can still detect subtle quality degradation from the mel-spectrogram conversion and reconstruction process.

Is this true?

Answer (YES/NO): NO